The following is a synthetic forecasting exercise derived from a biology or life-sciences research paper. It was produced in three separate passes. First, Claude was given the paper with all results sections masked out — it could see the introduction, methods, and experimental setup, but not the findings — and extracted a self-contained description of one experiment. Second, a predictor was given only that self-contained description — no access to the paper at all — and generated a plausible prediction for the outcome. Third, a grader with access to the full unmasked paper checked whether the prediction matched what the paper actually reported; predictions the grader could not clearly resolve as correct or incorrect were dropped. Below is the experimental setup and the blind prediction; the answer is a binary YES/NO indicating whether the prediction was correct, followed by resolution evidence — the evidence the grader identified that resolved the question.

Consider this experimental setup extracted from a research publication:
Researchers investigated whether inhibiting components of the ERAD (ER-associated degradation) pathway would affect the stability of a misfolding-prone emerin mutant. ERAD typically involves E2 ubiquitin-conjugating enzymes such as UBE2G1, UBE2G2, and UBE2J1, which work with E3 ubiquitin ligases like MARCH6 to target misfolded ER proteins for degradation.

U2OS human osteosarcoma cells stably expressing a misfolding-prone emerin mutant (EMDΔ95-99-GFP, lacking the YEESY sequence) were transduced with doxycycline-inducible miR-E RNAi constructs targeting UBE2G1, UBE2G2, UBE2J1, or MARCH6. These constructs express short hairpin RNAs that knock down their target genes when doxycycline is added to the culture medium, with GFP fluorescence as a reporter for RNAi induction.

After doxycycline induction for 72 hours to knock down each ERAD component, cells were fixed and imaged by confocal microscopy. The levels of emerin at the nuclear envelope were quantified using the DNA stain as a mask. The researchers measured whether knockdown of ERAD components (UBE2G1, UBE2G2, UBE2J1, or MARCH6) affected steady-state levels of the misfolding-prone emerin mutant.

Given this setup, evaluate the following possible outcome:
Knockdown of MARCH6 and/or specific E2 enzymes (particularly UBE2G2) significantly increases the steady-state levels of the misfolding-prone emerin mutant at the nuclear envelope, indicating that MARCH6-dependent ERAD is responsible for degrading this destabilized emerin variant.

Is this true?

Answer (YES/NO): NO